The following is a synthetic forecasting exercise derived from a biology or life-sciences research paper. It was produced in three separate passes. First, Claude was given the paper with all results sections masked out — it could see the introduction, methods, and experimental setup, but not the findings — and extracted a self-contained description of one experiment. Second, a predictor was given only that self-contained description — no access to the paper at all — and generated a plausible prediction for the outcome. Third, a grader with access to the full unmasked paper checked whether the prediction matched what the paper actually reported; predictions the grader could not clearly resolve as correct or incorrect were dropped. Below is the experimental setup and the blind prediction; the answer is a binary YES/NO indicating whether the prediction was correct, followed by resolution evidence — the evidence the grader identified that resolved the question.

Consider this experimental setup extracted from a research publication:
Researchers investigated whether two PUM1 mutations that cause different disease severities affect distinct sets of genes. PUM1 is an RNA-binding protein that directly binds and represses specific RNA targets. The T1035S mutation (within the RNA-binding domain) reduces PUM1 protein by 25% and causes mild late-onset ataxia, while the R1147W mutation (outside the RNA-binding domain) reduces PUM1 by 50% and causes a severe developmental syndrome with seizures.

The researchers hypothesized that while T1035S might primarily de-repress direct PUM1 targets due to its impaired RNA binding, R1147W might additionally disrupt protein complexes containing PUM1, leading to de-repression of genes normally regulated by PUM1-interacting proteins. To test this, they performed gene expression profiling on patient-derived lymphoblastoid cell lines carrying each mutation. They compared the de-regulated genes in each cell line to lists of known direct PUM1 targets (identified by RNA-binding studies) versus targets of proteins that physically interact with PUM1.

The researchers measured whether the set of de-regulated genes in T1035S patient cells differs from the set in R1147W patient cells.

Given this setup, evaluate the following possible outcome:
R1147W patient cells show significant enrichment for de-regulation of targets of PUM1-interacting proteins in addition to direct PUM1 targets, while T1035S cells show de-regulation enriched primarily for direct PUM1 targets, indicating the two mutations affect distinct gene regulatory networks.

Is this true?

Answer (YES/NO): YES